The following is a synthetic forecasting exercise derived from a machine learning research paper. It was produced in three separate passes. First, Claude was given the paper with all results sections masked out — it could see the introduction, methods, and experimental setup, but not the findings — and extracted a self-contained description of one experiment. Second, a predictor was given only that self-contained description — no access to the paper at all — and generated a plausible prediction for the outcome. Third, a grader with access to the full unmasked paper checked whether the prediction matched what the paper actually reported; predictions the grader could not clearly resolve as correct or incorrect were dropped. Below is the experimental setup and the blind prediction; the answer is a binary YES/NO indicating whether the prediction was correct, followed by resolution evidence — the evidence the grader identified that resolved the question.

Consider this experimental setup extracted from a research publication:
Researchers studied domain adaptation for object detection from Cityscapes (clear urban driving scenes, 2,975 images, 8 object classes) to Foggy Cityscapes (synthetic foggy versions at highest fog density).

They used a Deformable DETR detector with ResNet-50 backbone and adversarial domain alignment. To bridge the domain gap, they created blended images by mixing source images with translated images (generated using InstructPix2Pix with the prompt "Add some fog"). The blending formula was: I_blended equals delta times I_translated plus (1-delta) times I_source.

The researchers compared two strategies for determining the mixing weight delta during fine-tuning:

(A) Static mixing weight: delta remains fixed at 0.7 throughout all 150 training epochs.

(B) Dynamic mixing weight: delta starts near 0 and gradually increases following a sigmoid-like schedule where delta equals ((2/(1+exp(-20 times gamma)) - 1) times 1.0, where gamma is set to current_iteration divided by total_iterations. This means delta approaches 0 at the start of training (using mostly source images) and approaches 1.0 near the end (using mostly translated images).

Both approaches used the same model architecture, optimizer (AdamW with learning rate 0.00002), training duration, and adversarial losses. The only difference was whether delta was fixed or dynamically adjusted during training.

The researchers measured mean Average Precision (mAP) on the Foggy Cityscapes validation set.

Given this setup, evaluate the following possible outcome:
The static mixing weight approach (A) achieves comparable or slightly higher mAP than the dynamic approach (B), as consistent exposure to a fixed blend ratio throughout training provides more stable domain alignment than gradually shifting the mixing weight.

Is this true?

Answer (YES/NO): NO